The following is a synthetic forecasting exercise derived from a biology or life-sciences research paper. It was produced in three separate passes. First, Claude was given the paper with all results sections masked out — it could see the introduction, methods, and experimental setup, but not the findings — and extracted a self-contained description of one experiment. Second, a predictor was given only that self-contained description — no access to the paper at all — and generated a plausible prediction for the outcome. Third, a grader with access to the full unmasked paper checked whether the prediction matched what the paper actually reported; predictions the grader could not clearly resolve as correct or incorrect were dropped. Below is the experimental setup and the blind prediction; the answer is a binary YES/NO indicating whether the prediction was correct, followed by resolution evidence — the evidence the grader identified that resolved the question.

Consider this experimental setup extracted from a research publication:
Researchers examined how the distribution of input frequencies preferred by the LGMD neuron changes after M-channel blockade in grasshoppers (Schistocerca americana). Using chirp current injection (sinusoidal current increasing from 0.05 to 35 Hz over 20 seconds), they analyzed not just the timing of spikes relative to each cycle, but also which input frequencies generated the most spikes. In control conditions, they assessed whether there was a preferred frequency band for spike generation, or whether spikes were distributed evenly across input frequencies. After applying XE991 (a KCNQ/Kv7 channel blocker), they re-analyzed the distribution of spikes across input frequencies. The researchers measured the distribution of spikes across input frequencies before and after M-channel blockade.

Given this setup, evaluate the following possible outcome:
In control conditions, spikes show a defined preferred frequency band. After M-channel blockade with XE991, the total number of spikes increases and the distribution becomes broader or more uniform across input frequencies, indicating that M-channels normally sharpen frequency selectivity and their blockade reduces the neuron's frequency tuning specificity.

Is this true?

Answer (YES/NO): NO